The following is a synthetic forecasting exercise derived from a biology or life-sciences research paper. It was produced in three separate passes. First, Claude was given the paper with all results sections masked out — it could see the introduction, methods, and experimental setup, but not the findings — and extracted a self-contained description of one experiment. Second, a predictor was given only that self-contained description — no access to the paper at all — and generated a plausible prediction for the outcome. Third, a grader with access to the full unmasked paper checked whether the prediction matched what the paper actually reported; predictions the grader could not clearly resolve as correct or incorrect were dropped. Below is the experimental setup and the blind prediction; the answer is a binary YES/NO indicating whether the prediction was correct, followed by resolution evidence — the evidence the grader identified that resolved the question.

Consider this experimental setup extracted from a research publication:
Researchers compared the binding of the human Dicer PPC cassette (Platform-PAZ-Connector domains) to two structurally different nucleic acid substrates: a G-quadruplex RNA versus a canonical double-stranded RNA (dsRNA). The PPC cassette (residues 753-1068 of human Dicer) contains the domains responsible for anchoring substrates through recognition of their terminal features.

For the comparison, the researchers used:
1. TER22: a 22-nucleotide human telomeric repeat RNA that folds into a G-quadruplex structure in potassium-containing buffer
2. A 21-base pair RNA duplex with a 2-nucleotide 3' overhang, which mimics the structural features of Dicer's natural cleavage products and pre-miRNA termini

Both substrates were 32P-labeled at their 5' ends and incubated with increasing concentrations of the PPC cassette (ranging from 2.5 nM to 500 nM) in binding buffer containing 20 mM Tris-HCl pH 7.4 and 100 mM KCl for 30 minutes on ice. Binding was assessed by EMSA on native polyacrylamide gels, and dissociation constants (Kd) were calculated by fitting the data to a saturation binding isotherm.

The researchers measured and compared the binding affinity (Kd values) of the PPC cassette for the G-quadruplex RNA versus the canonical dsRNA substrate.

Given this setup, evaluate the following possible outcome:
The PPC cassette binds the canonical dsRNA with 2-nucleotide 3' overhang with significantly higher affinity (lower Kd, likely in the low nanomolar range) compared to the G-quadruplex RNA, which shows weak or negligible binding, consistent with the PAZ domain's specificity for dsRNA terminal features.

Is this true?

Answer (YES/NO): NO